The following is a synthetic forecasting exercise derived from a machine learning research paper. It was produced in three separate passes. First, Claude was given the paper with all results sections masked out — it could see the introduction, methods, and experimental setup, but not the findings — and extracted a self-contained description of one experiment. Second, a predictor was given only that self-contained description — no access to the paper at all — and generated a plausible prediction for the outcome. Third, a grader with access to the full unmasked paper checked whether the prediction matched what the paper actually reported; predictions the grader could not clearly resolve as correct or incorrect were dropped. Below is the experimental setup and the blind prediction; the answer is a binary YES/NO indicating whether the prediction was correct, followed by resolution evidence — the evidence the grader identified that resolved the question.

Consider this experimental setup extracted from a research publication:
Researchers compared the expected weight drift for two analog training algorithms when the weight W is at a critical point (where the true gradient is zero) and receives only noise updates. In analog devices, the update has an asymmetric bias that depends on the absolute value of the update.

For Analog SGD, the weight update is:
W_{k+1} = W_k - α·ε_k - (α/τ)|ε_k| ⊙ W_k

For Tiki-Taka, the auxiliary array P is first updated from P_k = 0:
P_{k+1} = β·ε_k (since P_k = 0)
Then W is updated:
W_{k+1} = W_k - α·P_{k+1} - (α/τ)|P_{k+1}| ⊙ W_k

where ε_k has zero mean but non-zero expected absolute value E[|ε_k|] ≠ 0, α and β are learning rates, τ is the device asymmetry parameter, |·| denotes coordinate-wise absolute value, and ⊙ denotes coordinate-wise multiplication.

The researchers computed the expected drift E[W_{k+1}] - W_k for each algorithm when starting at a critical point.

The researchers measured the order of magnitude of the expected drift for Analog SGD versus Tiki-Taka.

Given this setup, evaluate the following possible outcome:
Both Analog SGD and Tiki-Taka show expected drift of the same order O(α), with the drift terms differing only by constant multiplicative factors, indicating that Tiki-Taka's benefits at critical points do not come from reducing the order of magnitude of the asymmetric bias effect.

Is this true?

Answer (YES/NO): NO